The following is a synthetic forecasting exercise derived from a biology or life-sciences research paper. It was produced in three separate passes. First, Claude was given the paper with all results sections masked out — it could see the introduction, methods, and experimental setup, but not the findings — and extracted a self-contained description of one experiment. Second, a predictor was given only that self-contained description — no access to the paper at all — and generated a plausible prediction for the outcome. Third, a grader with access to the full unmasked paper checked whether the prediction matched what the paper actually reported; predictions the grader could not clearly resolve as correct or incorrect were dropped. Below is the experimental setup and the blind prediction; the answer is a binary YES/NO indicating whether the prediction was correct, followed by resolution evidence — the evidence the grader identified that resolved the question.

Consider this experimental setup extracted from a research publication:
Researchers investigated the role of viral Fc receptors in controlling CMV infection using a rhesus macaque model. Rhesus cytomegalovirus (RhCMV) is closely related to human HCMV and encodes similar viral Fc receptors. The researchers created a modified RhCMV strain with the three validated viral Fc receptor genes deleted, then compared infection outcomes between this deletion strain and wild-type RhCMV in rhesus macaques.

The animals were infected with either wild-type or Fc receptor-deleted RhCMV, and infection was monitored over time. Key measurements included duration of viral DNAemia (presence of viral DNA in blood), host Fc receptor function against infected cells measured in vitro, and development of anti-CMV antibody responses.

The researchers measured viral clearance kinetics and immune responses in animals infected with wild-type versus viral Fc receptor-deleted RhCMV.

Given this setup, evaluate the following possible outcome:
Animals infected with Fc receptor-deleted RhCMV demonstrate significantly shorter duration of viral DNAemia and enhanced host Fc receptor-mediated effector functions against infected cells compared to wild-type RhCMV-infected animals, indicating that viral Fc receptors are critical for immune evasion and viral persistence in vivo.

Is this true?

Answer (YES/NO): YES